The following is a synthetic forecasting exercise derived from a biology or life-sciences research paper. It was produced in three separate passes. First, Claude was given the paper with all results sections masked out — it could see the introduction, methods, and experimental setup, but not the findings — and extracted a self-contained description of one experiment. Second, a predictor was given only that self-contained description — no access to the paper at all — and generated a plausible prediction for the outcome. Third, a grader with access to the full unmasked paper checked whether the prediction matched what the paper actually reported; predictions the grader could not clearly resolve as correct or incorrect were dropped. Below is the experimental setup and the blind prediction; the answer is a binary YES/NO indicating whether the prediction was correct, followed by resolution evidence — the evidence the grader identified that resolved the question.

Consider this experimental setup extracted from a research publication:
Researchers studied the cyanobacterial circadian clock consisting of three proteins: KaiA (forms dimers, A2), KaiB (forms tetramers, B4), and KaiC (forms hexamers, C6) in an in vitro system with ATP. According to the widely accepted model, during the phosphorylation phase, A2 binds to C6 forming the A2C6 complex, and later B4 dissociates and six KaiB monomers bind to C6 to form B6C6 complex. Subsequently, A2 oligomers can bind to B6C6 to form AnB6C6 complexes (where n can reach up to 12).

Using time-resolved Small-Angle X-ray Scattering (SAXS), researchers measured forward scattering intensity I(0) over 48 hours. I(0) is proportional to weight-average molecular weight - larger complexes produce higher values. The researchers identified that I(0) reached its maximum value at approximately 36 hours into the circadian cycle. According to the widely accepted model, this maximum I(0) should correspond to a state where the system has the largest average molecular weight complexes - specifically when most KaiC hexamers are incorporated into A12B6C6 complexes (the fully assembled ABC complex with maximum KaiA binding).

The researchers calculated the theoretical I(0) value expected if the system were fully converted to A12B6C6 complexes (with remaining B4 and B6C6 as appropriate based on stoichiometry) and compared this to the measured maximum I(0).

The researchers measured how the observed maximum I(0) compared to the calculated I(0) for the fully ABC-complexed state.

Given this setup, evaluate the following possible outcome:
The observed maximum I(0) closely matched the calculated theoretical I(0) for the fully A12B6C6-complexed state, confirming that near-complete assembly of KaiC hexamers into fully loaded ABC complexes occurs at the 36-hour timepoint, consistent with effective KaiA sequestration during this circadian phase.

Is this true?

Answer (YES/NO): NO